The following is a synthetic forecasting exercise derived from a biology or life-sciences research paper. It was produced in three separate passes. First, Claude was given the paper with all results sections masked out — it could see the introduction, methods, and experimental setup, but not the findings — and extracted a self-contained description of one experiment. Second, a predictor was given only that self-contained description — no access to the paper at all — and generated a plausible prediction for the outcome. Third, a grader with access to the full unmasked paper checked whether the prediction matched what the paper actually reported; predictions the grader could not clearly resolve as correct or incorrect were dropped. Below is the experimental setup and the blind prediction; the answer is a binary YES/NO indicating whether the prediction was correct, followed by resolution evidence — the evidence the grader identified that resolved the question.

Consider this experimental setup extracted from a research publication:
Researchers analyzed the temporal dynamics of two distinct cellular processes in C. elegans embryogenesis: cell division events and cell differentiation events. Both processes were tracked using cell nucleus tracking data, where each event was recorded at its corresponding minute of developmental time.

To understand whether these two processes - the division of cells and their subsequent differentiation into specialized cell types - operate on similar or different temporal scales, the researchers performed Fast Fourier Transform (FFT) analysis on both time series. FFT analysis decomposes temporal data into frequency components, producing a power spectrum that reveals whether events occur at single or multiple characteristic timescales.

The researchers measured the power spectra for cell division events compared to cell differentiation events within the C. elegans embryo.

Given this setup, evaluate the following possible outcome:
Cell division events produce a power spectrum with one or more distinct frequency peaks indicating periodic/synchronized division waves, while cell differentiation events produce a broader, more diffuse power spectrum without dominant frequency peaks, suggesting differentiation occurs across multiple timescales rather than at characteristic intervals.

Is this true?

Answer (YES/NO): NO